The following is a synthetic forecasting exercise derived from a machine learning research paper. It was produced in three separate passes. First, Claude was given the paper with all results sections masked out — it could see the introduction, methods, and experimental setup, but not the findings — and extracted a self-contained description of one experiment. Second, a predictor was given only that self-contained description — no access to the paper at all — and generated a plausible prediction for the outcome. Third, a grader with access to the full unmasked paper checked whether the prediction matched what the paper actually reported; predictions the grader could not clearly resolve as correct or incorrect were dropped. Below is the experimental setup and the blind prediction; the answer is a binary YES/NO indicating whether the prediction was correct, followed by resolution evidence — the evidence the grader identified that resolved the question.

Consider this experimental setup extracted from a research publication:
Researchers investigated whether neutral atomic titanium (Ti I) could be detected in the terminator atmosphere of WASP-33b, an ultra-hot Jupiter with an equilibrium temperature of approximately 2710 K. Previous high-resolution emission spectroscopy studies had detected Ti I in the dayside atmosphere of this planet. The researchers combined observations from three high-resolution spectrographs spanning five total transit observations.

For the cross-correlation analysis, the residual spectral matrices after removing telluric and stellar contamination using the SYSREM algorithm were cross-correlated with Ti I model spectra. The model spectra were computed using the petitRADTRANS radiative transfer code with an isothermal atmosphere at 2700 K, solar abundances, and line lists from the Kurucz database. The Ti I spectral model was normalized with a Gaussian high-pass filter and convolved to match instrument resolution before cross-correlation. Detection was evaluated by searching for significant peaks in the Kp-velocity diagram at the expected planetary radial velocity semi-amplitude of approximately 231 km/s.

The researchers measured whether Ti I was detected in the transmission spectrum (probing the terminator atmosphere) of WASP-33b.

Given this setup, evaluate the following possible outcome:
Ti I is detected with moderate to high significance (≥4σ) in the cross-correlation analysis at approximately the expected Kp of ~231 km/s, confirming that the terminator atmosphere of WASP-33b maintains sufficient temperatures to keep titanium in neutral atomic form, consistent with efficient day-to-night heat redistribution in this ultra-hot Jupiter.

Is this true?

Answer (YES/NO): NO